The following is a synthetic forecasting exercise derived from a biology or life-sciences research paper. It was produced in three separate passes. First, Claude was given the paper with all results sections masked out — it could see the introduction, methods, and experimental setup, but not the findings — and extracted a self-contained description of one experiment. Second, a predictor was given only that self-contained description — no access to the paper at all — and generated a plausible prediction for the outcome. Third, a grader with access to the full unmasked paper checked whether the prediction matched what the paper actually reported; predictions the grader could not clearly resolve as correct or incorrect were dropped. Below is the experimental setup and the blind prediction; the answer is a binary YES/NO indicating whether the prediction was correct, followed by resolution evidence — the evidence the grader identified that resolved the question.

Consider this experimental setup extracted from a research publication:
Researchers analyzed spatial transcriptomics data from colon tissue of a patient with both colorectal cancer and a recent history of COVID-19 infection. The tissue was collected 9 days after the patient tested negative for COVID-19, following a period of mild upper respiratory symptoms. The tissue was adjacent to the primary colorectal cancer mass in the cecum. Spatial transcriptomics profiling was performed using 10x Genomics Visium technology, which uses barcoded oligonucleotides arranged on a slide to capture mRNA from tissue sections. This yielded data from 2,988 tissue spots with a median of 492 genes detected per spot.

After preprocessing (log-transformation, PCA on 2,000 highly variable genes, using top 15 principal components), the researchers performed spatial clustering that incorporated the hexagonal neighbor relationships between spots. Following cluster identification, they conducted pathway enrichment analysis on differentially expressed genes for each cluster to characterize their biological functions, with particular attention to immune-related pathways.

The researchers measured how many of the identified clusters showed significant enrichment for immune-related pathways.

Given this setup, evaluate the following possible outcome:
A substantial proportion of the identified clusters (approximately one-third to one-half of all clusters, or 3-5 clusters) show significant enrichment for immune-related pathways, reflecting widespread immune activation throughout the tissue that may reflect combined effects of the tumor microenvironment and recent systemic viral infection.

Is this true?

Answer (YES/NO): YES